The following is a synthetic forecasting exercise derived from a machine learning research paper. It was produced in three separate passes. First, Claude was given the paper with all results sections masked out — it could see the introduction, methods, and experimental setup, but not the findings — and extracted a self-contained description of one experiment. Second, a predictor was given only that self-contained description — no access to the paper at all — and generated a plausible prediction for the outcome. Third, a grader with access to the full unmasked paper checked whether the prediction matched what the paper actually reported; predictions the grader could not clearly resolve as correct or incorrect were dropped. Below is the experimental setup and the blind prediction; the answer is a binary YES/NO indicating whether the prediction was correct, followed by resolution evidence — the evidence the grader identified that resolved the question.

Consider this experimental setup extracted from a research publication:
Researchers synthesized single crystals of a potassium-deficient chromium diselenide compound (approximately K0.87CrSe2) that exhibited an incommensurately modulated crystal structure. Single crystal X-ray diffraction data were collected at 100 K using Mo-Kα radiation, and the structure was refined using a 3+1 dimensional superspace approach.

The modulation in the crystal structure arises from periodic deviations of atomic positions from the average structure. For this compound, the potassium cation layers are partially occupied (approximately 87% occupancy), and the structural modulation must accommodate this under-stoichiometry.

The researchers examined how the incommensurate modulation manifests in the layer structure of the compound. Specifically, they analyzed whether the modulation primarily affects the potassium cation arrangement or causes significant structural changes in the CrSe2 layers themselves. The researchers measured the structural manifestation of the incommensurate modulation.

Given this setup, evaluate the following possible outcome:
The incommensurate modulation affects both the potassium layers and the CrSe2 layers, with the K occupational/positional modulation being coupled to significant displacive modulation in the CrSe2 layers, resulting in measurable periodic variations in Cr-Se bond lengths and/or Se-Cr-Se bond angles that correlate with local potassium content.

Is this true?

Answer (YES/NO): YES